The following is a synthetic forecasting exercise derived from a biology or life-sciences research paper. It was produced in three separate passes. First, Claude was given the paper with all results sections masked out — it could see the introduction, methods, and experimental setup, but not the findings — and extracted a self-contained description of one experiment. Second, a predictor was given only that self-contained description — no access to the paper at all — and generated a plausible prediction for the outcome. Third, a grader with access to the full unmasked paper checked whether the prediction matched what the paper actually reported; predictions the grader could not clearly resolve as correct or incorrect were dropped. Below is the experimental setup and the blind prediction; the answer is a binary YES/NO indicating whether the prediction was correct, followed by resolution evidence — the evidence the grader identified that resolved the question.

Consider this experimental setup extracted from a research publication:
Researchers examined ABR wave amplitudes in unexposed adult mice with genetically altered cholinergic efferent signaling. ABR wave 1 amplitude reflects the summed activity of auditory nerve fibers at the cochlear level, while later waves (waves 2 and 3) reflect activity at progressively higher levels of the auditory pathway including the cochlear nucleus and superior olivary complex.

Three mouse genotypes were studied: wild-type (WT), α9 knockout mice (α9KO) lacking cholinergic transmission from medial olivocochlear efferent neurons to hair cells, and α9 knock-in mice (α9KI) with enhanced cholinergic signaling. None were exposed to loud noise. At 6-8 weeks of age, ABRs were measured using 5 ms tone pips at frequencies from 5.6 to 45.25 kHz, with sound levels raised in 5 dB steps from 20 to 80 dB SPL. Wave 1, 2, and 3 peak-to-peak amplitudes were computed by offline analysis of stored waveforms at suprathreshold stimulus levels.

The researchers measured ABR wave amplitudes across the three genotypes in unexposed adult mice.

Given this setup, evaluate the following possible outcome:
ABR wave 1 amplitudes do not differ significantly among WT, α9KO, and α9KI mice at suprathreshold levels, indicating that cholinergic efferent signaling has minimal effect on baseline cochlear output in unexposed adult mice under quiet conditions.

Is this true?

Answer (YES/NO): NO